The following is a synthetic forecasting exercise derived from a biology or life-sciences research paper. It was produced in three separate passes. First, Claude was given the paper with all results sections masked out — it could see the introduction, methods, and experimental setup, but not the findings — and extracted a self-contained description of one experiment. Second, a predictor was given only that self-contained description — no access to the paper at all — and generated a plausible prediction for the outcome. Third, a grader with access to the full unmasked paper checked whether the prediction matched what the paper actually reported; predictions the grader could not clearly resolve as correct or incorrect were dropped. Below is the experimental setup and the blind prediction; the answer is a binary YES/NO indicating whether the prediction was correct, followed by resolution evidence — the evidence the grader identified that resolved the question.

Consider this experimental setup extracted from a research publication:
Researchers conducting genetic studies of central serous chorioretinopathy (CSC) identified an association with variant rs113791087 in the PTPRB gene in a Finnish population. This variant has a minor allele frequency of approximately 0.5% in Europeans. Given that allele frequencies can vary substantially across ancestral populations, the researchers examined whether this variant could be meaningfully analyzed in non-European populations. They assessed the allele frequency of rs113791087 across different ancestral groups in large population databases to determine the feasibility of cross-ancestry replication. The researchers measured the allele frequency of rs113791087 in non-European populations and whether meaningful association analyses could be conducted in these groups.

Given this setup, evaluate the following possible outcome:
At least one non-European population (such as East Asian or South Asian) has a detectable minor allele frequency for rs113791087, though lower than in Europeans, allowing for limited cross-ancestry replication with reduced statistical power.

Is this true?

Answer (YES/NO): NO